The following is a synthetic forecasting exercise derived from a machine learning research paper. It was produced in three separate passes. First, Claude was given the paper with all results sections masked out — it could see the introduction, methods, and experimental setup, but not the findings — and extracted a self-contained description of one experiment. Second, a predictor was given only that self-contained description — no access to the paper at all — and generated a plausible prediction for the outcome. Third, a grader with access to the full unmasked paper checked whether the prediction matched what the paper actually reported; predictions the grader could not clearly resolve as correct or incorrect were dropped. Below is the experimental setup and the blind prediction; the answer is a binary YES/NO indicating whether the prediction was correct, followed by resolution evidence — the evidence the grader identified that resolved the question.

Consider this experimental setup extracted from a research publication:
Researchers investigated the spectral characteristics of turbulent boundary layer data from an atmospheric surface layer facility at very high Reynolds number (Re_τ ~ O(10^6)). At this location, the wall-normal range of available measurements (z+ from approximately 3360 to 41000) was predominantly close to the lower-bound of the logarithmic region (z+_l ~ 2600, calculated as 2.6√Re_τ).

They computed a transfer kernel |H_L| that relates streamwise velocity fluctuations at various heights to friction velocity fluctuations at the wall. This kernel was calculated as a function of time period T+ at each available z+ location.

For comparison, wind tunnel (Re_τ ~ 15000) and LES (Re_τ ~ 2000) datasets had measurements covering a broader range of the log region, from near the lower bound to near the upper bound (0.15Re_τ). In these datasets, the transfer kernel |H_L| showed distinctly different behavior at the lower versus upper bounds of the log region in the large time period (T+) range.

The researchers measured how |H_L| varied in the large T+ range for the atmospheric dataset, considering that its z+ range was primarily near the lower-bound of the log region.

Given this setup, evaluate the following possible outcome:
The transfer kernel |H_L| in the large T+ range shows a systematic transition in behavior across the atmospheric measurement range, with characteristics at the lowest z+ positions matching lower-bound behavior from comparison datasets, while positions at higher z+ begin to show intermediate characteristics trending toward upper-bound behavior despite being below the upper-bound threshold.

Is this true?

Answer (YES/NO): NO